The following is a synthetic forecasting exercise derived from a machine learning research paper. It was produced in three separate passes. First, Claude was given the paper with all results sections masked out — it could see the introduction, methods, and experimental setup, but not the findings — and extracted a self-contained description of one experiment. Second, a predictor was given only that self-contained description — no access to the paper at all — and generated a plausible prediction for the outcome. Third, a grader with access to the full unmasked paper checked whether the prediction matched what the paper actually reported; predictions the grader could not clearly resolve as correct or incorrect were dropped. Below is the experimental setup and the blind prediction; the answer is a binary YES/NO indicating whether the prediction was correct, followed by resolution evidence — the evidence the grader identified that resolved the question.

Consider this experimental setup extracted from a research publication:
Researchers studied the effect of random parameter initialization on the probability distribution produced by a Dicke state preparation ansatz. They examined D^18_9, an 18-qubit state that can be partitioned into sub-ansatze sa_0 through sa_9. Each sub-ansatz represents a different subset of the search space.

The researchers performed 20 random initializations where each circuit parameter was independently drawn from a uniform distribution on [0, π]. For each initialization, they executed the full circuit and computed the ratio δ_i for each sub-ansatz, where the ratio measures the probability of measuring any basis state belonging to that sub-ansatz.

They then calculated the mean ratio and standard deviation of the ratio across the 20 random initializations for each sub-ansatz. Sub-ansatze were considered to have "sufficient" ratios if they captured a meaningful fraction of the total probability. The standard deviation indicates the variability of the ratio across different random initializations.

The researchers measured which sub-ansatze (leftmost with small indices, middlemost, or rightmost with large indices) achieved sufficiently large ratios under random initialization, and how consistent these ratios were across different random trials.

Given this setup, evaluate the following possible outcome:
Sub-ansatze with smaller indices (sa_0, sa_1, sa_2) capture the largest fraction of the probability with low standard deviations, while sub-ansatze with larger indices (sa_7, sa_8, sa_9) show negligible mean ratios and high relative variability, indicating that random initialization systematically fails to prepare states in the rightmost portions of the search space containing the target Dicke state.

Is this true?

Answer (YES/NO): NO